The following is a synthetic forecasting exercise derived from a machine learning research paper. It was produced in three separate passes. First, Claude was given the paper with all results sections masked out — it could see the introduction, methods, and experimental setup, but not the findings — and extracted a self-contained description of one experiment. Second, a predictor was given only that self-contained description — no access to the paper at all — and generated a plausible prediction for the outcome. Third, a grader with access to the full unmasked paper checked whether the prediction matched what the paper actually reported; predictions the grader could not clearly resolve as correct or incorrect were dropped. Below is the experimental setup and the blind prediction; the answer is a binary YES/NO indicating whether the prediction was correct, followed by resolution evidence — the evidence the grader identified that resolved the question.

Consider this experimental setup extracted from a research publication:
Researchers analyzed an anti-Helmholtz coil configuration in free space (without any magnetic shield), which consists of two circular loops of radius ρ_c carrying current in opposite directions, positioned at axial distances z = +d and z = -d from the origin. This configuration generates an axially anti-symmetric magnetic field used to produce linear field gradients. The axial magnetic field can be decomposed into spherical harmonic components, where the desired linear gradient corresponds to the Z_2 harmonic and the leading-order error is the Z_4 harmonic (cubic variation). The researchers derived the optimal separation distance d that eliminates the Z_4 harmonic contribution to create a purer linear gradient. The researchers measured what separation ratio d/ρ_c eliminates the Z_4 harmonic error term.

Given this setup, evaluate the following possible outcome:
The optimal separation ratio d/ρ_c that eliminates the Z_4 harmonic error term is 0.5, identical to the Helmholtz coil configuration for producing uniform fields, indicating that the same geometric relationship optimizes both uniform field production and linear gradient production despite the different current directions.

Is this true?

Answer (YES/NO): NO